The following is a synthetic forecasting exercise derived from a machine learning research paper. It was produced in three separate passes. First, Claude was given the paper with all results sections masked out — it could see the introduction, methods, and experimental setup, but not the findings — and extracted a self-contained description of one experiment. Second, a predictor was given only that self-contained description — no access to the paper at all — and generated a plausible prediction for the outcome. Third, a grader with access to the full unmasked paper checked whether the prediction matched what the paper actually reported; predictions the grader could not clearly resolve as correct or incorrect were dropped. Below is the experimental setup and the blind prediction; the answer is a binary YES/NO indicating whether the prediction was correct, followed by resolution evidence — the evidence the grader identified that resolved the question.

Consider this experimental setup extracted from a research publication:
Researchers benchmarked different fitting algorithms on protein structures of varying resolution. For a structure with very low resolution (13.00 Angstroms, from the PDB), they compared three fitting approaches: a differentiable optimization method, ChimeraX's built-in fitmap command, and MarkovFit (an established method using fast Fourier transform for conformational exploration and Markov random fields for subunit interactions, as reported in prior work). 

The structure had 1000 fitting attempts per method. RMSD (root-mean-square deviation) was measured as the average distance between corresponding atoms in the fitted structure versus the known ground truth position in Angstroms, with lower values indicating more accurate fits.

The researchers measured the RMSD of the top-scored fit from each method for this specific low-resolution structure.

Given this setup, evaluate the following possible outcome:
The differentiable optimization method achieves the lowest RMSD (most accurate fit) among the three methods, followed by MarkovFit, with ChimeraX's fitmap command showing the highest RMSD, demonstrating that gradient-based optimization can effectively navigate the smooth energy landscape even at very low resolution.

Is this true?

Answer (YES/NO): NO